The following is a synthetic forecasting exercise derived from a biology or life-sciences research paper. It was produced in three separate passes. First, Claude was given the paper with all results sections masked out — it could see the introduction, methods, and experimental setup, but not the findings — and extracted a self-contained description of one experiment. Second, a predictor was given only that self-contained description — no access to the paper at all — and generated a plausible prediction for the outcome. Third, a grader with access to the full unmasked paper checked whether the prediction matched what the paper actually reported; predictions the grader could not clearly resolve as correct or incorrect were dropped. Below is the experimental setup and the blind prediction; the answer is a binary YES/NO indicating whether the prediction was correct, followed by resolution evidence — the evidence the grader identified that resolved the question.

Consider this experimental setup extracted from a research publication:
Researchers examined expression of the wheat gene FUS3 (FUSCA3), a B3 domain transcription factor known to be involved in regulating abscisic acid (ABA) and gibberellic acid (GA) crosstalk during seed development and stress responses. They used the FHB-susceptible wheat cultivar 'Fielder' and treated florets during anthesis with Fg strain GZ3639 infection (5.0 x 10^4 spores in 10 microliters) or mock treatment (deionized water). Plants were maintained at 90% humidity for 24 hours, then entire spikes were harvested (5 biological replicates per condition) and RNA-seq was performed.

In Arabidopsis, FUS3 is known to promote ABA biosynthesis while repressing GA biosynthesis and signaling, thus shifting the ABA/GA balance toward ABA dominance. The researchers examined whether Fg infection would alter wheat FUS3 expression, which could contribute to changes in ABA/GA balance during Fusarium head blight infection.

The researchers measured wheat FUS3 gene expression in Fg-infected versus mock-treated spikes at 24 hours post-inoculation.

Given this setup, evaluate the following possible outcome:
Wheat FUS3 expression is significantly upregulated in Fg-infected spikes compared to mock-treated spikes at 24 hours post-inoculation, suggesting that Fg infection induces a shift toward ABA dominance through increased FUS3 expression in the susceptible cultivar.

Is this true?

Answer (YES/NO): NO